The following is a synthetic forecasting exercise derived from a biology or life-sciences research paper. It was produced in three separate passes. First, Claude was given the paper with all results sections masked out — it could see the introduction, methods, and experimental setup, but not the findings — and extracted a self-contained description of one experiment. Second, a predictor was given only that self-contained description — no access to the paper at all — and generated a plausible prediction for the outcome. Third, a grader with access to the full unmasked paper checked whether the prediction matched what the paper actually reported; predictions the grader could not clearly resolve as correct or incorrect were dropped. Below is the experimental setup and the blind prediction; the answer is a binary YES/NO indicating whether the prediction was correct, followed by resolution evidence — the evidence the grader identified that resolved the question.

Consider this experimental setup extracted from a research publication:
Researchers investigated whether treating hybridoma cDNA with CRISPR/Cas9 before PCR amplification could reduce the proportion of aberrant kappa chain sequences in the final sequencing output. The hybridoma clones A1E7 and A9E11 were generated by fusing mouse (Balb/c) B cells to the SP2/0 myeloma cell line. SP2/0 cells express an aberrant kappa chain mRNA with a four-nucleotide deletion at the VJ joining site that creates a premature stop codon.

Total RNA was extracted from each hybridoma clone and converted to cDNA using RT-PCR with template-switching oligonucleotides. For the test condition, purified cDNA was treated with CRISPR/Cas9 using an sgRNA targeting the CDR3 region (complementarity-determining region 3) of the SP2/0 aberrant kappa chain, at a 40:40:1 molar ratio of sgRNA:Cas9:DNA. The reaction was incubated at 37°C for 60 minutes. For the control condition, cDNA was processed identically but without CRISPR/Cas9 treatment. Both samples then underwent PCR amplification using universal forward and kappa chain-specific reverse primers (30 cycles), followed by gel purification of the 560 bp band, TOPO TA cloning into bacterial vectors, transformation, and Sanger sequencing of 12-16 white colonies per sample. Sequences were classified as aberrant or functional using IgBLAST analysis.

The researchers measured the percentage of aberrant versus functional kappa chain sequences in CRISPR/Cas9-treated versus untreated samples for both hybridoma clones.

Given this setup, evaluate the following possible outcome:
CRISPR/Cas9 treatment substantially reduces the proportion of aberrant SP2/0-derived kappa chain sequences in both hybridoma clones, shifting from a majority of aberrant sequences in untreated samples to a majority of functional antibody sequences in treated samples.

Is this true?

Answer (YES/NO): NO